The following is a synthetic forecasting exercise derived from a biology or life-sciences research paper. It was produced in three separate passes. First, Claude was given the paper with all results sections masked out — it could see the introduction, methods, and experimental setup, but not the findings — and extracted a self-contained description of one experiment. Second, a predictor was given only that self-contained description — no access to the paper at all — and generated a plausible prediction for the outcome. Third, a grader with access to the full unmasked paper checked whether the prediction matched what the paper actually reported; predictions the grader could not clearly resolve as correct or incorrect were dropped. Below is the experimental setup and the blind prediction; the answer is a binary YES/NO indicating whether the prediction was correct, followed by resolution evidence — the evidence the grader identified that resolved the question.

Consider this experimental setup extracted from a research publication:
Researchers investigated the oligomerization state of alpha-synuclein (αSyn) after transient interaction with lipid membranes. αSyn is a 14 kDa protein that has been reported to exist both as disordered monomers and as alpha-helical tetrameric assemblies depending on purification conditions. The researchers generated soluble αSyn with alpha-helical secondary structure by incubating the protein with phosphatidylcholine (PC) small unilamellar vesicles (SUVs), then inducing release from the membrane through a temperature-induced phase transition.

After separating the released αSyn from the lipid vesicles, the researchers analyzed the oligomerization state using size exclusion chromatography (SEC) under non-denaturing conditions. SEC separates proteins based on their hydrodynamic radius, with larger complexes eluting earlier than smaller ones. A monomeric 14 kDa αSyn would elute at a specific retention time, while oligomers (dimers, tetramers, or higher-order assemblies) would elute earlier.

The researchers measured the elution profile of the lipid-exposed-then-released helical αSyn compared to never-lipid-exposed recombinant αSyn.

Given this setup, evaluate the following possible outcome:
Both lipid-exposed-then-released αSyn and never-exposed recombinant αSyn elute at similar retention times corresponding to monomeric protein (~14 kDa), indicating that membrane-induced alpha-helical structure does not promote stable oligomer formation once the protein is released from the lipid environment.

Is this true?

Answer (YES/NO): NO